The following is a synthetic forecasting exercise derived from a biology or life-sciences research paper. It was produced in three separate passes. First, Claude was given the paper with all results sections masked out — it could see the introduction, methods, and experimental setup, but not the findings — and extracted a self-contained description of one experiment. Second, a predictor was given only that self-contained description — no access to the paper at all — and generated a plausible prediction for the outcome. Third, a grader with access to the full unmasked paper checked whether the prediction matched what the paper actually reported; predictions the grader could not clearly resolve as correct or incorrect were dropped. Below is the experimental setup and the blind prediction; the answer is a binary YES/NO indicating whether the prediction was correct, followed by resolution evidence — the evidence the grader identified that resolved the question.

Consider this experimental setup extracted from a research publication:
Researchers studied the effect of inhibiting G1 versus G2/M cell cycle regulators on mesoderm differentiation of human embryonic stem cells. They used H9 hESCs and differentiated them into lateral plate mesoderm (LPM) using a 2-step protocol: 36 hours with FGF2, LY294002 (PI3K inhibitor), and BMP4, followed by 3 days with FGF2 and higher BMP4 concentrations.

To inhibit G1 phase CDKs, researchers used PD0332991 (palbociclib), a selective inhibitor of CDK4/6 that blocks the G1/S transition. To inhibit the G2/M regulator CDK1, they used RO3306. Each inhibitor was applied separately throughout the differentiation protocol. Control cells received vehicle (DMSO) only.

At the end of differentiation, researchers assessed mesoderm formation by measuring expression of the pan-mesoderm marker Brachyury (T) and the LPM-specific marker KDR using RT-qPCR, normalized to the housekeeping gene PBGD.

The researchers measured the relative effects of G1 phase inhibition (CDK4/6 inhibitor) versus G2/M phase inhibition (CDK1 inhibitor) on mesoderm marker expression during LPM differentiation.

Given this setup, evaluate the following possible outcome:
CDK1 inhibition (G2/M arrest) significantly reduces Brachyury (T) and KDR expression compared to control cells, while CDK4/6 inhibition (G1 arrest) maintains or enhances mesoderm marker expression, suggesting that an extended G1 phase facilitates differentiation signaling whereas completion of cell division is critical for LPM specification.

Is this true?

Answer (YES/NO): NO